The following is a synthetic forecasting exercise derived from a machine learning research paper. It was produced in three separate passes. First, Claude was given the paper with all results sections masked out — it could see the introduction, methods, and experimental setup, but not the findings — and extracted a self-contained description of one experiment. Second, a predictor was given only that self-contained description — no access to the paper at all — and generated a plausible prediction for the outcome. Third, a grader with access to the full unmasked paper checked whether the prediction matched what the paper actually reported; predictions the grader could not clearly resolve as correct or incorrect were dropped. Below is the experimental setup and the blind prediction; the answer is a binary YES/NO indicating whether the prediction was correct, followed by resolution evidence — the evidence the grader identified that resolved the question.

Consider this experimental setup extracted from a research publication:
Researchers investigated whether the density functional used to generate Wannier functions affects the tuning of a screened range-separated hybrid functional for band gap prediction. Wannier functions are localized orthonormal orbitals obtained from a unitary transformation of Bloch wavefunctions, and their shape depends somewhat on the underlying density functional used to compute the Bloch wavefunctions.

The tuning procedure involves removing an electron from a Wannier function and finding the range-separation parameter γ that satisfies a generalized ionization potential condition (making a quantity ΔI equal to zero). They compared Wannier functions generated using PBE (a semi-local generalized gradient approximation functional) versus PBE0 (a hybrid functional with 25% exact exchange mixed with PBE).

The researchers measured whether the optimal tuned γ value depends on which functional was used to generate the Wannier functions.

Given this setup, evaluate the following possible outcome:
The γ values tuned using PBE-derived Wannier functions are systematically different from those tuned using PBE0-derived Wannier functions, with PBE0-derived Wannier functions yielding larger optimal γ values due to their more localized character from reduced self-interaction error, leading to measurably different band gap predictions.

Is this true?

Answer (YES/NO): NO